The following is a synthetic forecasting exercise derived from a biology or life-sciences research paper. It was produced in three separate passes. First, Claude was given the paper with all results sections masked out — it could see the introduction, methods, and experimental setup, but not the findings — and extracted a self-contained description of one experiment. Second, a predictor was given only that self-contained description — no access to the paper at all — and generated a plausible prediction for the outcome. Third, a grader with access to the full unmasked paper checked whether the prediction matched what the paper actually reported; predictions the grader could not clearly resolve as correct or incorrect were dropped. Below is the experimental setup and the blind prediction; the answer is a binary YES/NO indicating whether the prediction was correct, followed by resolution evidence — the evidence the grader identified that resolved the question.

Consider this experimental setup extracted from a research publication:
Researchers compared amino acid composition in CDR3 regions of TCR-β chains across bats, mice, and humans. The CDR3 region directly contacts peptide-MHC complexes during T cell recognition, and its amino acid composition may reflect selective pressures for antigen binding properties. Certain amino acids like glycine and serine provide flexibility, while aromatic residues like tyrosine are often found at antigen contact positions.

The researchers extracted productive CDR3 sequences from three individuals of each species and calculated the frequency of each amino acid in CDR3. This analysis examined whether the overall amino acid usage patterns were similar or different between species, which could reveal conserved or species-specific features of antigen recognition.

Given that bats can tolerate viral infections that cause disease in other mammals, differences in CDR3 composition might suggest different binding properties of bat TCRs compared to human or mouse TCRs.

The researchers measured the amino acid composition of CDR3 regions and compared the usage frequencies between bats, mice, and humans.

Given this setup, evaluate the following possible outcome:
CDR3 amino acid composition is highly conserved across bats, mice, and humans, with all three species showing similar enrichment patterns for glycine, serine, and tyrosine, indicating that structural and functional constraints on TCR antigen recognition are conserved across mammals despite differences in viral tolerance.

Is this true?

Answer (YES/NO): NO